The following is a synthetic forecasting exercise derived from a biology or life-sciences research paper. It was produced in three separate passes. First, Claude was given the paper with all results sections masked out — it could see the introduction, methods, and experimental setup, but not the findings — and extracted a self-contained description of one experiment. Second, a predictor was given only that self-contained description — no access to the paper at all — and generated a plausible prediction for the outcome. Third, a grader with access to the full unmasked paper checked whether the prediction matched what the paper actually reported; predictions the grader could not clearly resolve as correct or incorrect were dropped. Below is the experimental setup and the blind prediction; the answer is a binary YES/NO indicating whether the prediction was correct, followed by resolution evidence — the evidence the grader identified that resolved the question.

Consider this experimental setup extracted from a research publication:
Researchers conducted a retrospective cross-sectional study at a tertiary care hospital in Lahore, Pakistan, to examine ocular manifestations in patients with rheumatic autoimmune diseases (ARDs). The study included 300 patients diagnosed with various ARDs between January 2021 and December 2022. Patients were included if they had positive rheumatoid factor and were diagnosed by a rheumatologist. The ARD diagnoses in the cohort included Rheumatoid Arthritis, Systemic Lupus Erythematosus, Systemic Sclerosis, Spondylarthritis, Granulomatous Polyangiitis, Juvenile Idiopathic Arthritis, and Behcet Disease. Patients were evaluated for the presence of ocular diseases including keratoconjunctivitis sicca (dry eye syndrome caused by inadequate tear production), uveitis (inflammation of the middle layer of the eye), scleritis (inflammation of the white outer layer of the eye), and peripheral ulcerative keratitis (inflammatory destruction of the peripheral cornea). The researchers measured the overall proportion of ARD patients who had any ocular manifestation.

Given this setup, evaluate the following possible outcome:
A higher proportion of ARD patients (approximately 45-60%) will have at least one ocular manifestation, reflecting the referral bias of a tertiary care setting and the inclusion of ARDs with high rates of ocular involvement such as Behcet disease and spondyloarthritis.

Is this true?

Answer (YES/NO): NO